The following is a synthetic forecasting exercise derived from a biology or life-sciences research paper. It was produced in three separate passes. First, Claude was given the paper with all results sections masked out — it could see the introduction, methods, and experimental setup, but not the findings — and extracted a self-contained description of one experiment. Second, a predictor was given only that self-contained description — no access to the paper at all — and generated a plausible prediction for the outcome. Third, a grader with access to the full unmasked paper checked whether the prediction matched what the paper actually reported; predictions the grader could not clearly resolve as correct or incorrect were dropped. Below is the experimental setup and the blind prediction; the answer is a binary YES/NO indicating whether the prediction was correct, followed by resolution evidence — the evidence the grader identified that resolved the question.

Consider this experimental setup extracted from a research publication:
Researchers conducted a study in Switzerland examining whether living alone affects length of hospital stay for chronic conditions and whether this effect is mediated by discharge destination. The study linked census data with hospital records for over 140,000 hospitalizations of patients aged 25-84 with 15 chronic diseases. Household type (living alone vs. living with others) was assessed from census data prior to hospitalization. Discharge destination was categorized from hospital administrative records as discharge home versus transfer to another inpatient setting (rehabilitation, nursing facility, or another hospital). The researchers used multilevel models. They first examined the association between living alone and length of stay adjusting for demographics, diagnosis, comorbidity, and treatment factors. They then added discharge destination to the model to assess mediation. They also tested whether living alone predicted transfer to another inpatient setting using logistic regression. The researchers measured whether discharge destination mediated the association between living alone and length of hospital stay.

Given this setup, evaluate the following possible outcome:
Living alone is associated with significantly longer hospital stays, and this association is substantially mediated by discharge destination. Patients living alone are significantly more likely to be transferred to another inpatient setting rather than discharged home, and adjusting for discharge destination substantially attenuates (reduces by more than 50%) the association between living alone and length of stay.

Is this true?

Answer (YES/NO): NO